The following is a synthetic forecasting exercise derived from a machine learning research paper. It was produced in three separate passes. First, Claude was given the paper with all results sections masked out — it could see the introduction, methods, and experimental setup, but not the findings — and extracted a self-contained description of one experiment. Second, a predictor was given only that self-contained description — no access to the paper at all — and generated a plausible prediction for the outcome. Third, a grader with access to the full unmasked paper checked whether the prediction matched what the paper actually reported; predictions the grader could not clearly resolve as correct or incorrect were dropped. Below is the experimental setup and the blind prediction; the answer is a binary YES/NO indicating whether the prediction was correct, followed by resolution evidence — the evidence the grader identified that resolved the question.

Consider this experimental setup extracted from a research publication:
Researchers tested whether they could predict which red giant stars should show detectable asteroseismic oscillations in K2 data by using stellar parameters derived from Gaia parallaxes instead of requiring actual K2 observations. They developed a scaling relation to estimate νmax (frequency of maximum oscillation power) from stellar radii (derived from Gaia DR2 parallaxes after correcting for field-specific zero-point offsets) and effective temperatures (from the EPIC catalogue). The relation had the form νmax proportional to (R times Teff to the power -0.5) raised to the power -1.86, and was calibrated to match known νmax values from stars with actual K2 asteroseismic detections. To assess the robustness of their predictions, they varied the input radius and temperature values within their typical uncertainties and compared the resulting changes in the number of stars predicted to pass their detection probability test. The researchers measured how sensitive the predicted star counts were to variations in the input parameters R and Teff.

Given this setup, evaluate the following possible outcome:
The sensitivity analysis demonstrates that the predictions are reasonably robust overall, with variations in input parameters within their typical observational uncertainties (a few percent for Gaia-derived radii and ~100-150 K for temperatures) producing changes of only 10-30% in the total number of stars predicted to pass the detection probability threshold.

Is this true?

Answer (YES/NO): NO